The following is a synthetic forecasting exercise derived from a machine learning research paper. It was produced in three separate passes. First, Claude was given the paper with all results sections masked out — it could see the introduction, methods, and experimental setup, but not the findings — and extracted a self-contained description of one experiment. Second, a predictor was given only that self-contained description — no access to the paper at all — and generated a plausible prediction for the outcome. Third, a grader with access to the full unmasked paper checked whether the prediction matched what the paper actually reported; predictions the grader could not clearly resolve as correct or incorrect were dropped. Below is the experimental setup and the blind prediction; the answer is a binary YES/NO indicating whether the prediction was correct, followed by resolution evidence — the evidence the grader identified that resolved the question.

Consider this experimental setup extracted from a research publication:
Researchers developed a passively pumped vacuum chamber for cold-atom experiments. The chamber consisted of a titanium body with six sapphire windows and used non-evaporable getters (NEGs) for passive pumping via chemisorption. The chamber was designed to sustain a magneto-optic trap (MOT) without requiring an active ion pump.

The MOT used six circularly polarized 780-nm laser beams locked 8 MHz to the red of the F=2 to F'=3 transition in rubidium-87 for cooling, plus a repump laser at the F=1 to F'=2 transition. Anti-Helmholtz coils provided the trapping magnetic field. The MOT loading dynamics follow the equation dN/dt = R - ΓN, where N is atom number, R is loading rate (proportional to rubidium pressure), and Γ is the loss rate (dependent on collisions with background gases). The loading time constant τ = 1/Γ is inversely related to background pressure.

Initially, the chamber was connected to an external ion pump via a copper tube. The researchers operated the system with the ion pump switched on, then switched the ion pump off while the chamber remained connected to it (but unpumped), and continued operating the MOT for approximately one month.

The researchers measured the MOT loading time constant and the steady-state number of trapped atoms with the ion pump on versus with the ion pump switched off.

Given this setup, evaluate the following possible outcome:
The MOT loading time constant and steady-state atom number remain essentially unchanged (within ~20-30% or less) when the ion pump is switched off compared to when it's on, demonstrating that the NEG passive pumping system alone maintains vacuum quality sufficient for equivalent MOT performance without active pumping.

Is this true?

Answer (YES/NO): NO